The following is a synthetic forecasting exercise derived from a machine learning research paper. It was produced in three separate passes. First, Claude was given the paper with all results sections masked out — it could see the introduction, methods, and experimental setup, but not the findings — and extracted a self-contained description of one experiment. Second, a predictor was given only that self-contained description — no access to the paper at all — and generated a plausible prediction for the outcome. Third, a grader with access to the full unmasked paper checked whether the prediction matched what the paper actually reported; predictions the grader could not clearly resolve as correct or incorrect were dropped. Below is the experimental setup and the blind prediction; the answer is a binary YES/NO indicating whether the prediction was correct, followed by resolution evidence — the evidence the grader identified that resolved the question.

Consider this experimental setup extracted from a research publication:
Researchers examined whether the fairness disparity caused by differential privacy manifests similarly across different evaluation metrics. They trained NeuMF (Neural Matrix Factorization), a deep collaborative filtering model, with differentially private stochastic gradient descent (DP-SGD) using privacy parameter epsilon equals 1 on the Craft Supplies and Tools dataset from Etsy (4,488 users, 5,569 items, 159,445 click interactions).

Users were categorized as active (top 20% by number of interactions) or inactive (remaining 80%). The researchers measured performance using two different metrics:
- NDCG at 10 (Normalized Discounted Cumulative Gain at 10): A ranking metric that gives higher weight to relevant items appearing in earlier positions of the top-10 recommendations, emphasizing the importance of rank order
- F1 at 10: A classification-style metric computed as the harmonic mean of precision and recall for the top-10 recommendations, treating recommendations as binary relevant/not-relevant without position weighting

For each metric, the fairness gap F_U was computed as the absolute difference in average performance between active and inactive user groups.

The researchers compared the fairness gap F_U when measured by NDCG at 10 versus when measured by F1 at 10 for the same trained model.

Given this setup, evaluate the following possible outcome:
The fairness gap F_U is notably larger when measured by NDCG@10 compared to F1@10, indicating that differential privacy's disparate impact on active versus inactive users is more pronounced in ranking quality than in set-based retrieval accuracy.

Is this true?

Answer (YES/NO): YES